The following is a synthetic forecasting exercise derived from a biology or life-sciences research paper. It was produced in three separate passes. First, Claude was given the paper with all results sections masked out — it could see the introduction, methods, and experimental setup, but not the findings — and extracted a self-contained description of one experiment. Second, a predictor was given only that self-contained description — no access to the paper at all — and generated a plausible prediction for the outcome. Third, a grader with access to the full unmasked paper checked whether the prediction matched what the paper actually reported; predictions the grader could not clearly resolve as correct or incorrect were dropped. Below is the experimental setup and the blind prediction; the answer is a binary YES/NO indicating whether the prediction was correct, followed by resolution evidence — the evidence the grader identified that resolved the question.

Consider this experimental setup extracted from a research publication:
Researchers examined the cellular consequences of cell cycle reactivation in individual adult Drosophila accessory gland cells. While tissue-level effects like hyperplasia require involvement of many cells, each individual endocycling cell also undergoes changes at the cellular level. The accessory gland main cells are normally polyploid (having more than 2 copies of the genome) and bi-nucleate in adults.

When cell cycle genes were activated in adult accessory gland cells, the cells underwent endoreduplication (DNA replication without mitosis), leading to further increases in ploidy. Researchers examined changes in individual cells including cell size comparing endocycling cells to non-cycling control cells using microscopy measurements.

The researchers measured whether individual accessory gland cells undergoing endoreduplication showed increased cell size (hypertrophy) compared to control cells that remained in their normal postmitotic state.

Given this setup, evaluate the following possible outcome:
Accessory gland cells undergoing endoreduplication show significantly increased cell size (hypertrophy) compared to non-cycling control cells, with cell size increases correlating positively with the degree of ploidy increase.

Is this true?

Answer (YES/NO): YES